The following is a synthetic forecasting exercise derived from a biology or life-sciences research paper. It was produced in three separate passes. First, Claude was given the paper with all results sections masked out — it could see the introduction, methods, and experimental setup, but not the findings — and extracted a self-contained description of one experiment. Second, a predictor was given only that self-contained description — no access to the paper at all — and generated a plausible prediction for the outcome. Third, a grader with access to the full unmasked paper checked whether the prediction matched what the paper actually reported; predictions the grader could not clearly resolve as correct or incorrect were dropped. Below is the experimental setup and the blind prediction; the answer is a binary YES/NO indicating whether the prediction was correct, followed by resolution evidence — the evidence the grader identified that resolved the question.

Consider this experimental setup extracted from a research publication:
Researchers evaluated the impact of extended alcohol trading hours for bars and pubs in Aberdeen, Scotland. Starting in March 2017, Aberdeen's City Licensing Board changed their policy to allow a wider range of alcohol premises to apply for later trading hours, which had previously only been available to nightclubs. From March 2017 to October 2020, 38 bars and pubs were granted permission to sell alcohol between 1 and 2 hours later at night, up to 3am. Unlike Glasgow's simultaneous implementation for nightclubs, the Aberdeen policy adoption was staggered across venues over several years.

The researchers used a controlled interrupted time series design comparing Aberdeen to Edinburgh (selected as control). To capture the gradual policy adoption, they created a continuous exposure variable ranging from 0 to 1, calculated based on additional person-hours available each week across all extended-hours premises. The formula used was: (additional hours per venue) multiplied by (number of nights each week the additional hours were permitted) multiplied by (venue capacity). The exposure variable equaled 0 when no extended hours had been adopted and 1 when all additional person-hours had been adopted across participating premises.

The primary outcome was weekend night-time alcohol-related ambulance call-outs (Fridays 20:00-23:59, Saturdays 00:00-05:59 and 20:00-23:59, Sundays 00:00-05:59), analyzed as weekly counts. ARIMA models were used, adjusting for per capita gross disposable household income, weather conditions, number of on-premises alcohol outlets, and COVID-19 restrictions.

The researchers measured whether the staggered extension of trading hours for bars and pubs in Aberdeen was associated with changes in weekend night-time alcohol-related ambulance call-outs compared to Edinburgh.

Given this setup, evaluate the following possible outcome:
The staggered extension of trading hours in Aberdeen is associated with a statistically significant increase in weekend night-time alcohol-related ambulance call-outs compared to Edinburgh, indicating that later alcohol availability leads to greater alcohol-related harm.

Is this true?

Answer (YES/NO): YES